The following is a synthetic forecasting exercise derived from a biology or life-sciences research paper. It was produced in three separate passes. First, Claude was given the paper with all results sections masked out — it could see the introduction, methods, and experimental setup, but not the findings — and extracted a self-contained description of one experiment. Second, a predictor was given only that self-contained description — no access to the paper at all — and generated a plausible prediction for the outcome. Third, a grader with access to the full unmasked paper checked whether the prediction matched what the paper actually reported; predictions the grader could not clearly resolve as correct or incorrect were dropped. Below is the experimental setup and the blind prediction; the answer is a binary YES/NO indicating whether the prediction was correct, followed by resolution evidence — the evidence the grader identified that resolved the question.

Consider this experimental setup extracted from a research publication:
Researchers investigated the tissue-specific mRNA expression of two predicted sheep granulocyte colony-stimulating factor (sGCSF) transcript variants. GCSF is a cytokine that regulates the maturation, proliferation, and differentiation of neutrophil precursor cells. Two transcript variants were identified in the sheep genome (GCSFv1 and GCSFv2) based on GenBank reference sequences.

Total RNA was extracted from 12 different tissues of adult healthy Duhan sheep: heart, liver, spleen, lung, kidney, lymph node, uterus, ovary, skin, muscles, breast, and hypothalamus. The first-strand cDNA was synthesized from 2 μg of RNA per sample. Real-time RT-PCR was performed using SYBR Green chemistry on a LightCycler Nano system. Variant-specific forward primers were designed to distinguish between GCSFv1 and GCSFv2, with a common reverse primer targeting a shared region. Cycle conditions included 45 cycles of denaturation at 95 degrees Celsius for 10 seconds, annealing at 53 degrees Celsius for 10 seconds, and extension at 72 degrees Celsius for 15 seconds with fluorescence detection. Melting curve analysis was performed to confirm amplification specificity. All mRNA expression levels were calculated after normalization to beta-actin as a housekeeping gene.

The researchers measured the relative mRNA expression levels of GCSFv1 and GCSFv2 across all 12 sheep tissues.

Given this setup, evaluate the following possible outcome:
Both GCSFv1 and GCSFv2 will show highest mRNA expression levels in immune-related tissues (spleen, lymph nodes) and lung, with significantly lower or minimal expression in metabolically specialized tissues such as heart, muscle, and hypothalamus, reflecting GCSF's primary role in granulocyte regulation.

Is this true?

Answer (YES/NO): NO